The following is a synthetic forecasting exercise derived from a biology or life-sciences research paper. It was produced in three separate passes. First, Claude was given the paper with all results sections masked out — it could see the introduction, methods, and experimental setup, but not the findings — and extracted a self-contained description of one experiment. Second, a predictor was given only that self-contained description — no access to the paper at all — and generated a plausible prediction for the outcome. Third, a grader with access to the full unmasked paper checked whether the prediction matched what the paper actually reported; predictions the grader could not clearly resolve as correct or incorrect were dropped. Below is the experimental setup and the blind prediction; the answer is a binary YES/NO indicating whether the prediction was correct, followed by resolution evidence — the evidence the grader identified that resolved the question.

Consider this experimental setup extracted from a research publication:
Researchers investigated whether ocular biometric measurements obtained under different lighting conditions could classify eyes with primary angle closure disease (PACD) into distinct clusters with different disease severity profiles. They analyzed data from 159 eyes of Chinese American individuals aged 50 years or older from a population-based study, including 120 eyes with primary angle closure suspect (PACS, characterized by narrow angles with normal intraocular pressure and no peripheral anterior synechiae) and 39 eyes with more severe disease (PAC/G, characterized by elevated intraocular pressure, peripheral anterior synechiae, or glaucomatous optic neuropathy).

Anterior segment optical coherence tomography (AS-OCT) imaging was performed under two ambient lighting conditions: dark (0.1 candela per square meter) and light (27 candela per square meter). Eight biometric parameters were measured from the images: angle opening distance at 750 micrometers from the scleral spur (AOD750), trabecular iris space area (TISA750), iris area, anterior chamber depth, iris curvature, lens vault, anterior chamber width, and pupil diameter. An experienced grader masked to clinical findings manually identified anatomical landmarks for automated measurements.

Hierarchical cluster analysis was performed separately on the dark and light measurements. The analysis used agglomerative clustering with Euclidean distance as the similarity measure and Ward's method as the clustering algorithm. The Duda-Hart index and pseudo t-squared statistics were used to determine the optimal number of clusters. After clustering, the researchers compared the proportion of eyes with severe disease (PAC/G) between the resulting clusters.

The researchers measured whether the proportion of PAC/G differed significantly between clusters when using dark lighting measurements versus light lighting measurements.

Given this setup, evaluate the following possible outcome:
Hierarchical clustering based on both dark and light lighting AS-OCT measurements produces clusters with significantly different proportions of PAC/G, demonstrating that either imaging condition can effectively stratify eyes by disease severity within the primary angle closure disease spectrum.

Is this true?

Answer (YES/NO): NO